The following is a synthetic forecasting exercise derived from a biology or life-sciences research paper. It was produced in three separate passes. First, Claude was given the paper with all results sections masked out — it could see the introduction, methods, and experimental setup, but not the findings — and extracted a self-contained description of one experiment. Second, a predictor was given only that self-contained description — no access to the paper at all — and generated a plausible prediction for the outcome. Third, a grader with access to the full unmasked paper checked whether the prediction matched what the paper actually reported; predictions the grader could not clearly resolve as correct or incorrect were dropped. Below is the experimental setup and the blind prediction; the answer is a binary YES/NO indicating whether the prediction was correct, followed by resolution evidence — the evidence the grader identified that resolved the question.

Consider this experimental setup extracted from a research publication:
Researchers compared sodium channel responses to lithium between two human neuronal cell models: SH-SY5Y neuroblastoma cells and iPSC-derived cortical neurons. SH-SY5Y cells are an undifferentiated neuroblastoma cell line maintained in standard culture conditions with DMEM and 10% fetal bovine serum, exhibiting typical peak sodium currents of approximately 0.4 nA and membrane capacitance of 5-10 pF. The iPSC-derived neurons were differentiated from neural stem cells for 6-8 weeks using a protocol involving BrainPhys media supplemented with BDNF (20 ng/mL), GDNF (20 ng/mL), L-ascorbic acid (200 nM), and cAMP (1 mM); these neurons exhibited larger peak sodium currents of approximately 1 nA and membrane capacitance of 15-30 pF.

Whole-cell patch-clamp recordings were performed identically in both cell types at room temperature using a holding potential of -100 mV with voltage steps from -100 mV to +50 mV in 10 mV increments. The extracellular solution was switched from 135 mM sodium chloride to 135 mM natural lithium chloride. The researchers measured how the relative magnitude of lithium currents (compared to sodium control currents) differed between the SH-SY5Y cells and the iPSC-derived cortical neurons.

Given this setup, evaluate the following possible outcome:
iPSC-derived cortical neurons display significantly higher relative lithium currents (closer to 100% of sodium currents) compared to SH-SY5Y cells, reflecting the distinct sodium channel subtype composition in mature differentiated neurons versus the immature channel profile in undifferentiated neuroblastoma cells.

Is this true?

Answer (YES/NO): NO